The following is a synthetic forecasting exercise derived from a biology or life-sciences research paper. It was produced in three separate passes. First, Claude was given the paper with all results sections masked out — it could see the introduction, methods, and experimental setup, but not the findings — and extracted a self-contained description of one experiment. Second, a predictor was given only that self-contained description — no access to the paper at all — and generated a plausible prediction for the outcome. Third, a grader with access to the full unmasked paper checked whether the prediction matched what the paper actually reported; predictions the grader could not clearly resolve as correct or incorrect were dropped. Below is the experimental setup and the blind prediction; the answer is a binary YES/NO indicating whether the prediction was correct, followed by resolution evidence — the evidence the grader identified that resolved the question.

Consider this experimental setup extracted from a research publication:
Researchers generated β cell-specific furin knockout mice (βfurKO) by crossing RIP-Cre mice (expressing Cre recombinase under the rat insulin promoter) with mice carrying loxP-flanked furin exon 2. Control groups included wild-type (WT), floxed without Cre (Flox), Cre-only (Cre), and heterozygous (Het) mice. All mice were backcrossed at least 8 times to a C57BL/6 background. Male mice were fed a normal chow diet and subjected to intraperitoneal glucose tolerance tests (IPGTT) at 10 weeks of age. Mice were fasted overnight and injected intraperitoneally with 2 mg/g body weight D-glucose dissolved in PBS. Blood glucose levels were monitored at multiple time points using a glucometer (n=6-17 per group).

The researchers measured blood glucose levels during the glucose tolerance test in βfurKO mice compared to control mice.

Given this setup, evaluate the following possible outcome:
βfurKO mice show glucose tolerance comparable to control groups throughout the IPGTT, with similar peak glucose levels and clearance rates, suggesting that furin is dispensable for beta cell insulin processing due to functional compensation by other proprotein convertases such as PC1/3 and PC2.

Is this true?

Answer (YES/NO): NO